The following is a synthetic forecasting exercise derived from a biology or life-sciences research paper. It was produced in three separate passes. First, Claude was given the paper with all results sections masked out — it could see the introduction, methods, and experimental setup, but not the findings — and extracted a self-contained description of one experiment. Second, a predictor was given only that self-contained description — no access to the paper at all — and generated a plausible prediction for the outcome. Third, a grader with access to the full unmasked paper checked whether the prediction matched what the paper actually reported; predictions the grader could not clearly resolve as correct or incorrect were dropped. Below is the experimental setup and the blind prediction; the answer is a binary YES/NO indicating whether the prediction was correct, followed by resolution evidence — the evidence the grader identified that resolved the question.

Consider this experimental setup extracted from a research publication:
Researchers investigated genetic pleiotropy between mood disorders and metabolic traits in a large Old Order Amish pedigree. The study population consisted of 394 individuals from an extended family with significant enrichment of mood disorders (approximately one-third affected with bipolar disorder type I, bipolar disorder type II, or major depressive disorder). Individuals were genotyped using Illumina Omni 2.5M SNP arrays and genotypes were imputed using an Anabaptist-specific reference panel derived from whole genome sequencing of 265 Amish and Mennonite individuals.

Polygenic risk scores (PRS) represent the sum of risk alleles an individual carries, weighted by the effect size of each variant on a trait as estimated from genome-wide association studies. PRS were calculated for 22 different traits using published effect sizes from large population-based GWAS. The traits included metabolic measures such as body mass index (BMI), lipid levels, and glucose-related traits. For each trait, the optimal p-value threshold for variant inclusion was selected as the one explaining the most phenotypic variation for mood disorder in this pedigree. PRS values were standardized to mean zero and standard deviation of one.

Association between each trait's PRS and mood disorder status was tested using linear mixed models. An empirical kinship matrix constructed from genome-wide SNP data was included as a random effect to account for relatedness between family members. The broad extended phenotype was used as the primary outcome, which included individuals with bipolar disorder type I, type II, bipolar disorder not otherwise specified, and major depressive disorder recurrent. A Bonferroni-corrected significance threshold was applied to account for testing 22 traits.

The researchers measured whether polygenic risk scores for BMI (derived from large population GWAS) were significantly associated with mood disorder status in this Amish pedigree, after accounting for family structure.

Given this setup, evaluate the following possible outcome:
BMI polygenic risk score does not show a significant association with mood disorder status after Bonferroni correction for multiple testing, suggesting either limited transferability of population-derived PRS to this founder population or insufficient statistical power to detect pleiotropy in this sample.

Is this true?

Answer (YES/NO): YES